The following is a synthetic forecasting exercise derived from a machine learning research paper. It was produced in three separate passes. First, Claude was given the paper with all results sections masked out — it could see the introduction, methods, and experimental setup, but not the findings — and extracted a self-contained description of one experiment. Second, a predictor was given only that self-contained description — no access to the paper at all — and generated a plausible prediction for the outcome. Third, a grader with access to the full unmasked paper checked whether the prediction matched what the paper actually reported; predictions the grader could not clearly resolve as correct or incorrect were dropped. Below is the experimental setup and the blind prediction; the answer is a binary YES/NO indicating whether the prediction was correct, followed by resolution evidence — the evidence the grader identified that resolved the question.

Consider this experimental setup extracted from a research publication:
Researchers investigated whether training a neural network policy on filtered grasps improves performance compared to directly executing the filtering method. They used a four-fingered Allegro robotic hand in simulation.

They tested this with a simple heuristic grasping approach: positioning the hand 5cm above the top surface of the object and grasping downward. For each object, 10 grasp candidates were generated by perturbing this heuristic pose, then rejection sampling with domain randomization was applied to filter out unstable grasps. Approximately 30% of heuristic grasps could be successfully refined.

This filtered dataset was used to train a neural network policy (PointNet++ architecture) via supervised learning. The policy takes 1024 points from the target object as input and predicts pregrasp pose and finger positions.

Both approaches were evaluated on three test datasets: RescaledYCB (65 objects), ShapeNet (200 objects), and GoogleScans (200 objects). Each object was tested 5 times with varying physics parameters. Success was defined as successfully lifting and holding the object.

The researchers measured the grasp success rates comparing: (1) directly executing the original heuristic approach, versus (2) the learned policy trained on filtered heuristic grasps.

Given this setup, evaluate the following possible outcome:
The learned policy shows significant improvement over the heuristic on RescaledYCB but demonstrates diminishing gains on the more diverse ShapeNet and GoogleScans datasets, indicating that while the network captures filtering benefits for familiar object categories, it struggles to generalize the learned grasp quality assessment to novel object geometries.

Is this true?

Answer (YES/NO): NO